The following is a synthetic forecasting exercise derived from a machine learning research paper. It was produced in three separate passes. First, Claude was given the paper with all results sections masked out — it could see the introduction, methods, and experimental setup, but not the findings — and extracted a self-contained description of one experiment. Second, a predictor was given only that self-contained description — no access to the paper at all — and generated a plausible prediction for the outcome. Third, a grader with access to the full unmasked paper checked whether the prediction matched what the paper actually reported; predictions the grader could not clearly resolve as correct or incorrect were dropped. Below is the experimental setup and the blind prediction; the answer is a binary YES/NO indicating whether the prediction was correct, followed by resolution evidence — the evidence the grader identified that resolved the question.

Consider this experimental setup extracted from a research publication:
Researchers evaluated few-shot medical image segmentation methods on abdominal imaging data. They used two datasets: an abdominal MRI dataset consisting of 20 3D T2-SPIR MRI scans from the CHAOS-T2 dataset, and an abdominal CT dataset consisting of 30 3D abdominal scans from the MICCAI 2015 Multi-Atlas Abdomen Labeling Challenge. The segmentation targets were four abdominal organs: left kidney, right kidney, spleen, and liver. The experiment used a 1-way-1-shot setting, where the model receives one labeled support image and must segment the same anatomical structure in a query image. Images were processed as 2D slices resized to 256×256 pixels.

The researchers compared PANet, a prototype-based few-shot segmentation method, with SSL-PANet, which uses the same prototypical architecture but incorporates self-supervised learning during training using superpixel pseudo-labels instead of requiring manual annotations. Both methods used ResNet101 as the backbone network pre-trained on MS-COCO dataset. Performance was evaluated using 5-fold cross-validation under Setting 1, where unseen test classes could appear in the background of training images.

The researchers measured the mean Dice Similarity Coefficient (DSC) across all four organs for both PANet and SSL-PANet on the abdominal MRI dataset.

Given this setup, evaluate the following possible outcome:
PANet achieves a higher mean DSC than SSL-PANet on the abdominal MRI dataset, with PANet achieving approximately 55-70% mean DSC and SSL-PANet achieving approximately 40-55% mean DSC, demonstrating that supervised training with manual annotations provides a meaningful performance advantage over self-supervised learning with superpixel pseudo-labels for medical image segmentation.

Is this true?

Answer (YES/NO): NO